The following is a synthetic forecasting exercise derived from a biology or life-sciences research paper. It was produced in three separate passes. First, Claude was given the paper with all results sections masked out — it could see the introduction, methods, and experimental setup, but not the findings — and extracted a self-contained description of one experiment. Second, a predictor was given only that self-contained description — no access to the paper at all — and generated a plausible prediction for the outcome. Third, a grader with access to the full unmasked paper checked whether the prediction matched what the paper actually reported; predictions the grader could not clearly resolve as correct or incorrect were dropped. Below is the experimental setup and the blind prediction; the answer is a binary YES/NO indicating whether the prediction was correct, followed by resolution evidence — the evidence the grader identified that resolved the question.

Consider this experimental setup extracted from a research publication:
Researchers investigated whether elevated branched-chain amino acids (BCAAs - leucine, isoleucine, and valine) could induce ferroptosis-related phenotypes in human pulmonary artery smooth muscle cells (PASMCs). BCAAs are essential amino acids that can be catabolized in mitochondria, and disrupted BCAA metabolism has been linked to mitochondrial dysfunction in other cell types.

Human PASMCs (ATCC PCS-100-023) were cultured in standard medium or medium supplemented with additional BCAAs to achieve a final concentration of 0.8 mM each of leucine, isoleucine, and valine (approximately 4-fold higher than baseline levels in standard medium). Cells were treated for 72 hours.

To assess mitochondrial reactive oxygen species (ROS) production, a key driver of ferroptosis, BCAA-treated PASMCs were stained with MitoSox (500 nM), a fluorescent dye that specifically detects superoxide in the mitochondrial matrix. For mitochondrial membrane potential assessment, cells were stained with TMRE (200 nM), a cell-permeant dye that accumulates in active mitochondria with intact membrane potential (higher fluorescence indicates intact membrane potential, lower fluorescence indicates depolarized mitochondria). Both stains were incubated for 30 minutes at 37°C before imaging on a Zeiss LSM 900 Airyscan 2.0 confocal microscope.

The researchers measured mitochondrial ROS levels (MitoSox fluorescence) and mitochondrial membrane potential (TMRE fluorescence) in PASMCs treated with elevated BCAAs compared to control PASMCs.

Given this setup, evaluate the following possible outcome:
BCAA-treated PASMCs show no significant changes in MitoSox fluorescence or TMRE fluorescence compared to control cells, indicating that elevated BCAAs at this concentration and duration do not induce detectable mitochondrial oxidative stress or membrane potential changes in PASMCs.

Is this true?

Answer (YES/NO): NO